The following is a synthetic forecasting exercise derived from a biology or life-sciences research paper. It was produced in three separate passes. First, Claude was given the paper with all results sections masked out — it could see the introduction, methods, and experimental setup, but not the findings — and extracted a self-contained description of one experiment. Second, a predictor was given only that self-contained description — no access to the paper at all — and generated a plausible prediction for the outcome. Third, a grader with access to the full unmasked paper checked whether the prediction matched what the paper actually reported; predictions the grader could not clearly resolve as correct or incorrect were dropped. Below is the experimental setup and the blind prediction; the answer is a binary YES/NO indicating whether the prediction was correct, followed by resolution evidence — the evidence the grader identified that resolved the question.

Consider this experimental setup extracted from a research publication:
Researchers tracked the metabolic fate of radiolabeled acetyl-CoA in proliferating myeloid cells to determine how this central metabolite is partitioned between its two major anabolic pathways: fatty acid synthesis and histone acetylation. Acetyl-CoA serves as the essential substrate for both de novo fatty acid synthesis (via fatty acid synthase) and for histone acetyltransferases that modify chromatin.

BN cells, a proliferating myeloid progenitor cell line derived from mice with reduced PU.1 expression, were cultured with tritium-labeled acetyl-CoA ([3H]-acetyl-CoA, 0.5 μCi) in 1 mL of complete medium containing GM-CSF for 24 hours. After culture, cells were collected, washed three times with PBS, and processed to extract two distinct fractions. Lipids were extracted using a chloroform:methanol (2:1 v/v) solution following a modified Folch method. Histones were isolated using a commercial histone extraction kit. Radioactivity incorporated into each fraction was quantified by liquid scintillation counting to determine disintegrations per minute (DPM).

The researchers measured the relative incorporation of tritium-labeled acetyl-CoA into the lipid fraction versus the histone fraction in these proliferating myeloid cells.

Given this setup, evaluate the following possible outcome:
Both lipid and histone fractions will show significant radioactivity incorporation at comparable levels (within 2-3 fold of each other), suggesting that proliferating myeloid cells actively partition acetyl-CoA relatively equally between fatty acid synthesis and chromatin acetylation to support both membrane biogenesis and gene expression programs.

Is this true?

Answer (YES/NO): NO